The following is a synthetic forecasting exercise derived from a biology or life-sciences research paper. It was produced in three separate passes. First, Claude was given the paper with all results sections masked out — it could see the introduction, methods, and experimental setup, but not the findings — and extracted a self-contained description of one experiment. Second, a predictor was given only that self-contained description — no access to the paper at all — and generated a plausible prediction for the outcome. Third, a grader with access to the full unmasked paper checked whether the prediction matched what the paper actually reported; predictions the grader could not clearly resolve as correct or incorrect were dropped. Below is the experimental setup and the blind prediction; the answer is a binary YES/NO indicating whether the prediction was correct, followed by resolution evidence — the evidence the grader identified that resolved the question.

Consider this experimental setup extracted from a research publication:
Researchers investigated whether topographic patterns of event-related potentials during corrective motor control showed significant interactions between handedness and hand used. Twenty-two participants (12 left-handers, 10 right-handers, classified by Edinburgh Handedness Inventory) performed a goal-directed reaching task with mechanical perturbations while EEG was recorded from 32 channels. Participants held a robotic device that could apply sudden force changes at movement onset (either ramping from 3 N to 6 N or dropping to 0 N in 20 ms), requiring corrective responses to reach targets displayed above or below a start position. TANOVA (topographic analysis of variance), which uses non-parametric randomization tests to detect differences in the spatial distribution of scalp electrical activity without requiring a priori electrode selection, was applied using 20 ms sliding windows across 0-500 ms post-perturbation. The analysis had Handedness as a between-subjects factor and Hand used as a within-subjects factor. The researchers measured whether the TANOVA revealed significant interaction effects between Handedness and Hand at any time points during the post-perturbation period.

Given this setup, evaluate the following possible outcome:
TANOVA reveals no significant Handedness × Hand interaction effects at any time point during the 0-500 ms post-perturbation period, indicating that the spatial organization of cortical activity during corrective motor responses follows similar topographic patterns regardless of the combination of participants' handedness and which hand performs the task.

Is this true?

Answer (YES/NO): NO